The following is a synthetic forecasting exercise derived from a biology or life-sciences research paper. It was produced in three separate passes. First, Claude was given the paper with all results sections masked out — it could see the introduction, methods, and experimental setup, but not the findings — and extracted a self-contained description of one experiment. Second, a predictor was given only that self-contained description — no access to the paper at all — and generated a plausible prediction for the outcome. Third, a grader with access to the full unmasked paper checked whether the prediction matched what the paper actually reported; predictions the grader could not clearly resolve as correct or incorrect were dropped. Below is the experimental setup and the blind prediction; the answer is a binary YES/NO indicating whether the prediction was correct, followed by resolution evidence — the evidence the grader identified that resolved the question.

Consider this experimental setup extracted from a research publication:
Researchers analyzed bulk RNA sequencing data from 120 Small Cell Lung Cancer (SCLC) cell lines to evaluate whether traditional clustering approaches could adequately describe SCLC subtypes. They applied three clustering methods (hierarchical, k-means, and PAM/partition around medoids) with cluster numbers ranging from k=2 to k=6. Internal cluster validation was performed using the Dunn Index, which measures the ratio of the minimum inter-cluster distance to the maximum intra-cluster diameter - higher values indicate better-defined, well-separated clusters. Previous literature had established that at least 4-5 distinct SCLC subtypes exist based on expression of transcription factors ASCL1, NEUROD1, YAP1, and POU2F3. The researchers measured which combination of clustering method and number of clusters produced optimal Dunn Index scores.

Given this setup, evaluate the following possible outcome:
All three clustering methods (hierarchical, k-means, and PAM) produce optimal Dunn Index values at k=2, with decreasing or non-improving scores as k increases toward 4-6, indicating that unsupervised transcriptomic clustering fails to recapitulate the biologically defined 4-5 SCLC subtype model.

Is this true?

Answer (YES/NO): NO